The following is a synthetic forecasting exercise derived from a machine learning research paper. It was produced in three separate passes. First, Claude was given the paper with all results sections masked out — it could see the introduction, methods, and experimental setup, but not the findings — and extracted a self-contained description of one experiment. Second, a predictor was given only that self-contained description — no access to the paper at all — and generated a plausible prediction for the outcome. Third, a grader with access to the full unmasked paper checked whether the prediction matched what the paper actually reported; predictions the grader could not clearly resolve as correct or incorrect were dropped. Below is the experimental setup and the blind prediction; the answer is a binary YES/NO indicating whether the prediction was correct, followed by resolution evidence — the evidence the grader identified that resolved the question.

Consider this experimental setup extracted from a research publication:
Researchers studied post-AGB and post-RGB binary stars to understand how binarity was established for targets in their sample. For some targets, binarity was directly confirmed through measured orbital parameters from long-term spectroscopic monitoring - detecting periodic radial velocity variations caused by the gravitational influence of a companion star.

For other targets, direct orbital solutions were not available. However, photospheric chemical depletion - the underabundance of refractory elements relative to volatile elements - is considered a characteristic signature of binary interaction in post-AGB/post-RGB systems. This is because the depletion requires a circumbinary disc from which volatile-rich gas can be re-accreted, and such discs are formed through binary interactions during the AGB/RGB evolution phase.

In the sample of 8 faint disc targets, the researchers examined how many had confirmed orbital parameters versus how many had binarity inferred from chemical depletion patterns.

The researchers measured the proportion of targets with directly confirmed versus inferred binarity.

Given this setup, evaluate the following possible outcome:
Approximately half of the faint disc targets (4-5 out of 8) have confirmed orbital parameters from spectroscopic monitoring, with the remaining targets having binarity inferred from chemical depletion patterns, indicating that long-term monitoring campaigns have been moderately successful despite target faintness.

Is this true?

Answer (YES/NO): NO